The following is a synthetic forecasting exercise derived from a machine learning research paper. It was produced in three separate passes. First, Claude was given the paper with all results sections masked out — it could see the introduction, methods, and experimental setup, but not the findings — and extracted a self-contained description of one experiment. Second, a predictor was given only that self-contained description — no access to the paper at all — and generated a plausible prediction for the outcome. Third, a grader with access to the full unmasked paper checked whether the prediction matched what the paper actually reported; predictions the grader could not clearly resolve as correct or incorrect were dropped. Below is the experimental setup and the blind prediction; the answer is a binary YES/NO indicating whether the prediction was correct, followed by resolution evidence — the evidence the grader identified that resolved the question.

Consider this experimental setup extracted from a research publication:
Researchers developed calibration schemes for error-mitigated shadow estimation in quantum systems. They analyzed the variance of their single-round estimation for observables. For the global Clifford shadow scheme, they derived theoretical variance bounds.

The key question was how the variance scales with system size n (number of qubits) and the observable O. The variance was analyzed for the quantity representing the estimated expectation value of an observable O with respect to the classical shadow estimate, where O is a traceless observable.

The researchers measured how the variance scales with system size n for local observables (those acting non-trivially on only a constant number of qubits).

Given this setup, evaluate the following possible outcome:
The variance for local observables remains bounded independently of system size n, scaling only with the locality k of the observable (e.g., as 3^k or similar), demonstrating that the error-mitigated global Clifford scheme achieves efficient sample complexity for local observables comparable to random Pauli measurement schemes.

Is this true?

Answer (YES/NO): YES